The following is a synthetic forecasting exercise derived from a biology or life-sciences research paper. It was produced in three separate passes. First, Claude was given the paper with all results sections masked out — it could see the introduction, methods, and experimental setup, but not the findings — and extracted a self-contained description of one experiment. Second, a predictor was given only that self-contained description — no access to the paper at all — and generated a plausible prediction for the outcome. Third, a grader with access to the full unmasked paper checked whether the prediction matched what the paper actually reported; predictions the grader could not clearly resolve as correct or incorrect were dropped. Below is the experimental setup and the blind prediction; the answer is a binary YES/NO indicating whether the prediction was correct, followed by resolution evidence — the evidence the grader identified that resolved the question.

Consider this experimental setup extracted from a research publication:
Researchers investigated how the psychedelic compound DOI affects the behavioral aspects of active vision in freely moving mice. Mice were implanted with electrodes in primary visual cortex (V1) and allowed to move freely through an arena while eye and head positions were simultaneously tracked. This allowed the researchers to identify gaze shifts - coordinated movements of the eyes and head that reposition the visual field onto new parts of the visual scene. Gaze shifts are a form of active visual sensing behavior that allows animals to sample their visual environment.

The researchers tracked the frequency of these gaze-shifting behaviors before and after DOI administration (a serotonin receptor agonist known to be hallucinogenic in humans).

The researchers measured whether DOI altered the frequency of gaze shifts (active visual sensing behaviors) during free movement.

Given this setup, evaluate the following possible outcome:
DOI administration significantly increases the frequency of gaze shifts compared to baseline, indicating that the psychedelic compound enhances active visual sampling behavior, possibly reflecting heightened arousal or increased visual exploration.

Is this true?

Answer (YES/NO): YES